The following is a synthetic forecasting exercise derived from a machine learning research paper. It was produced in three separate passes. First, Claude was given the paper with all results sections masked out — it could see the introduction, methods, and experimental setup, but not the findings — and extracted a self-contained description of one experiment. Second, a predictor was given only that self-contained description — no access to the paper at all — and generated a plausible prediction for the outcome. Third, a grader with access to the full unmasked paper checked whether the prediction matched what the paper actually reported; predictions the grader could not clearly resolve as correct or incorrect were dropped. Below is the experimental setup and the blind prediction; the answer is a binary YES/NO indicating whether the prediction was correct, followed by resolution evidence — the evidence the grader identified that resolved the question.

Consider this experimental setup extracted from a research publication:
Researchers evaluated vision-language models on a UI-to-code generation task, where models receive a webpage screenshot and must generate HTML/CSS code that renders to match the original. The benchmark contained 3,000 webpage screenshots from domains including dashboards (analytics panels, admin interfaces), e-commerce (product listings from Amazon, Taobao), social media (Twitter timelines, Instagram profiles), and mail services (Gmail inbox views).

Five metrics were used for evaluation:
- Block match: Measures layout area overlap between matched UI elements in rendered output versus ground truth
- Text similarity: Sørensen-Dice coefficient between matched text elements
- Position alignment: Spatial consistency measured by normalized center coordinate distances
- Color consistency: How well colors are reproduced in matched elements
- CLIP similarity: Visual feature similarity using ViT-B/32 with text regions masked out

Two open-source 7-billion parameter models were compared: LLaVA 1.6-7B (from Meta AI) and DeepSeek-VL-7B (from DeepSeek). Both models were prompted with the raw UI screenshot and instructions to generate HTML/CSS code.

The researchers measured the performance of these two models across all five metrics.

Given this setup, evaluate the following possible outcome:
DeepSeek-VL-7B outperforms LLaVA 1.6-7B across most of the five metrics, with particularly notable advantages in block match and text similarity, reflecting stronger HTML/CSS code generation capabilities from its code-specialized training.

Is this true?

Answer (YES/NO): NO